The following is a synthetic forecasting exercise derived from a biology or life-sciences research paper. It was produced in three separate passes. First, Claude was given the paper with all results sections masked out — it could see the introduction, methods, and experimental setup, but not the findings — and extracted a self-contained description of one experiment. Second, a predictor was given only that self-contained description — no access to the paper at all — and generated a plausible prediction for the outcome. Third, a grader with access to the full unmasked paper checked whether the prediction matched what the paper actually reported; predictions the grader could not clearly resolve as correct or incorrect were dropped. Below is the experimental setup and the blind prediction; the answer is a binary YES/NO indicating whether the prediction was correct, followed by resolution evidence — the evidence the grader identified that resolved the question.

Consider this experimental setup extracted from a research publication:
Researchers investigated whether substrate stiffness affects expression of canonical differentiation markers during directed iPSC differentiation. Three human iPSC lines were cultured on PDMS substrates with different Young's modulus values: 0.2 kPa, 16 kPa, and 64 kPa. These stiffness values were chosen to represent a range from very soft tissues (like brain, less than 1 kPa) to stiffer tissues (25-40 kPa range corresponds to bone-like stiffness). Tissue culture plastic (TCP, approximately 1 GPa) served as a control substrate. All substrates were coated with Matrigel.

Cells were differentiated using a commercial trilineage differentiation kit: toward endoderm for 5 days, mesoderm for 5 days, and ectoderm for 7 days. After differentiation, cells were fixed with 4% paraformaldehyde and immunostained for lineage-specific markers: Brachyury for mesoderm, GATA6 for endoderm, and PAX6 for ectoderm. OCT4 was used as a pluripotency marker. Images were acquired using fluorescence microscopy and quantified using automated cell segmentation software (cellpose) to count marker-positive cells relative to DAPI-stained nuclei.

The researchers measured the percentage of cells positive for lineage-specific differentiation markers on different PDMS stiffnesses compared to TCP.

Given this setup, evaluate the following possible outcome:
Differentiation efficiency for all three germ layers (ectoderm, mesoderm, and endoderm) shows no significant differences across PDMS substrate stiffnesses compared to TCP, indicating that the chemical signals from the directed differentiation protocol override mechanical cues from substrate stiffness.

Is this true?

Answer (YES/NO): YES